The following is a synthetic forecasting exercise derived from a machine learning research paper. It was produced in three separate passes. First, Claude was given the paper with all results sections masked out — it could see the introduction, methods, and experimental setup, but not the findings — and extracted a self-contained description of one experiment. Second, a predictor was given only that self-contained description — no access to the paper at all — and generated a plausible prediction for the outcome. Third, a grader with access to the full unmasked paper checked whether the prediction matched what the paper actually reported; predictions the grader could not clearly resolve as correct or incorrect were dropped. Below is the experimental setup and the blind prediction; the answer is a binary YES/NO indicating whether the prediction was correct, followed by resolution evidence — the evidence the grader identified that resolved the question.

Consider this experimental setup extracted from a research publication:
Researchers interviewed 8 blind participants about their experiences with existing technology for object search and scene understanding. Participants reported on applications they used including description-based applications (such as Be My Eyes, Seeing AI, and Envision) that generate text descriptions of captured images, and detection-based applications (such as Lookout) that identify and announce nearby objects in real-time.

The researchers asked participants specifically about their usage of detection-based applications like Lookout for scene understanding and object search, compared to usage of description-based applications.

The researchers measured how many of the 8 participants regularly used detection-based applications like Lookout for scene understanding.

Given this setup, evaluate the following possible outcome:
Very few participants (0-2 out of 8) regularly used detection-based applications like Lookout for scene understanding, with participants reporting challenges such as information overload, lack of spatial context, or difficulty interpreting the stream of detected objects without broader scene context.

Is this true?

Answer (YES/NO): NO